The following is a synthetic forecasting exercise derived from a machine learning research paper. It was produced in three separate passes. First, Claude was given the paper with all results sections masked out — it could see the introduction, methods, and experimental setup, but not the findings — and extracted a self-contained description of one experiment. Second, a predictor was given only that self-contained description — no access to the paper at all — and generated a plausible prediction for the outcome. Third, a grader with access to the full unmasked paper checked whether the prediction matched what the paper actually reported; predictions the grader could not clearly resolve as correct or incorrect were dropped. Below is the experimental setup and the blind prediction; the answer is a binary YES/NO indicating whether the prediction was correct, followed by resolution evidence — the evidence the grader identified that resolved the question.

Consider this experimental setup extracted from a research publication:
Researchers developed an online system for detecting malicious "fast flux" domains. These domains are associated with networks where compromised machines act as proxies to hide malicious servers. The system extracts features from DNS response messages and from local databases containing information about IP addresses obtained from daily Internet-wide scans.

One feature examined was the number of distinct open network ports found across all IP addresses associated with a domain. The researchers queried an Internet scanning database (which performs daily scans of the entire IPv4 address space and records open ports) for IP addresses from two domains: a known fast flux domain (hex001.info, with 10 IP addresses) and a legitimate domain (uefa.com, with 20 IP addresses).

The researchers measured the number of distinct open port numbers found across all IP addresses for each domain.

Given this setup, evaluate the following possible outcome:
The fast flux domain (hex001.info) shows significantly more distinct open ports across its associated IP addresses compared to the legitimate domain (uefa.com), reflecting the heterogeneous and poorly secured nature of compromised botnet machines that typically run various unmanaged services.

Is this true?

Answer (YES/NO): YES